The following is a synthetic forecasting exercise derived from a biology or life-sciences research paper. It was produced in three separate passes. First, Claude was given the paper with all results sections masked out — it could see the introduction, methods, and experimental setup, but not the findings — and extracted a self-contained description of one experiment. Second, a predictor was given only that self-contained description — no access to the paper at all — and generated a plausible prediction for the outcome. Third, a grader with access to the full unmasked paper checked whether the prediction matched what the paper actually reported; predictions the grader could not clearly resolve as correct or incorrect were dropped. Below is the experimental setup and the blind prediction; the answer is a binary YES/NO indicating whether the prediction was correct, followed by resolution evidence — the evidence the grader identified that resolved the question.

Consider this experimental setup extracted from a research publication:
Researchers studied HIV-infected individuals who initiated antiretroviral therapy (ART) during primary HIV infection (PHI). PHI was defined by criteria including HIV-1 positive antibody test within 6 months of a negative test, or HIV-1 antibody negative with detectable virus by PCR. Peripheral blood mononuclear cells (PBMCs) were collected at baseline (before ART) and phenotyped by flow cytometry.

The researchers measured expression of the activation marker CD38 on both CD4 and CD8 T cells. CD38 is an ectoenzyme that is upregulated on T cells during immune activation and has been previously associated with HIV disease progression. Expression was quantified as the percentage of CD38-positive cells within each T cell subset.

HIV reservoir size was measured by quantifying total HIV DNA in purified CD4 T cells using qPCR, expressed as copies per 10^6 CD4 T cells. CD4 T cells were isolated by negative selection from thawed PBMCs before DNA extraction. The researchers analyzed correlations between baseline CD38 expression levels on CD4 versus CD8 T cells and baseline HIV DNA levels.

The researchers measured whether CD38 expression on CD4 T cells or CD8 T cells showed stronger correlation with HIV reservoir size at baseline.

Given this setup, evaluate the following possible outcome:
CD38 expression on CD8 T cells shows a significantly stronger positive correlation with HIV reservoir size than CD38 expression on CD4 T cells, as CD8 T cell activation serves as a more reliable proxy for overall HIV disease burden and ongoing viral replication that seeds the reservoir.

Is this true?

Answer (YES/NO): YES